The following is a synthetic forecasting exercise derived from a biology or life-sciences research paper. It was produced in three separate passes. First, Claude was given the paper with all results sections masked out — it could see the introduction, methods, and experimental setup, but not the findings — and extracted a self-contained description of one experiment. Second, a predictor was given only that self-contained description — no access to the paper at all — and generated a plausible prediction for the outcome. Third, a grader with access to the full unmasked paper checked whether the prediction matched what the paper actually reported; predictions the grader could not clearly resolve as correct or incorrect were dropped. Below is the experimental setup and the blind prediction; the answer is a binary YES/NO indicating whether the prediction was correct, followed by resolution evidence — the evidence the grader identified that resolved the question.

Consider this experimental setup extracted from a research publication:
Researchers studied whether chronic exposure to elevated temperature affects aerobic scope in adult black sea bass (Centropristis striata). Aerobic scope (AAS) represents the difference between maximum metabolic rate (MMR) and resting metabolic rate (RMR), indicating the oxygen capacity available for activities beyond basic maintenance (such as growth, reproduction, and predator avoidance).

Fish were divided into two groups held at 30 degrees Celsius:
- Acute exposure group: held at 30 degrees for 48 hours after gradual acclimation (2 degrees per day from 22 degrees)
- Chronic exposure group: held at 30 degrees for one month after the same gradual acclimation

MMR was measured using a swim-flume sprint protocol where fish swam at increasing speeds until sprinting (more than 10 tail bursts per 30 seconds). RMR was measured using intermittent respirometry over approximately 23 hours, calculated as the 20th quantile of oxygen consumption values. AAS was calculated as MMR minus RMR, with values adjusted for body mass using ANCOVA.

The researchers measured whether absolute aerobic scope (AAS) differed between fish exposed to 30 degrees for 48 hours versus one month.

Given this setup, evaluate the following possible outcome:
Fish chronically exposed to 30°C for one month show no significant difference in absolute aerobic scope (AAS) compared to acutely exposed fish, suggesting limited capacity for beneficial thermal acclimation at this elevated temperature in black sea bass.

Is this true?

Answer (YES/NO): NO